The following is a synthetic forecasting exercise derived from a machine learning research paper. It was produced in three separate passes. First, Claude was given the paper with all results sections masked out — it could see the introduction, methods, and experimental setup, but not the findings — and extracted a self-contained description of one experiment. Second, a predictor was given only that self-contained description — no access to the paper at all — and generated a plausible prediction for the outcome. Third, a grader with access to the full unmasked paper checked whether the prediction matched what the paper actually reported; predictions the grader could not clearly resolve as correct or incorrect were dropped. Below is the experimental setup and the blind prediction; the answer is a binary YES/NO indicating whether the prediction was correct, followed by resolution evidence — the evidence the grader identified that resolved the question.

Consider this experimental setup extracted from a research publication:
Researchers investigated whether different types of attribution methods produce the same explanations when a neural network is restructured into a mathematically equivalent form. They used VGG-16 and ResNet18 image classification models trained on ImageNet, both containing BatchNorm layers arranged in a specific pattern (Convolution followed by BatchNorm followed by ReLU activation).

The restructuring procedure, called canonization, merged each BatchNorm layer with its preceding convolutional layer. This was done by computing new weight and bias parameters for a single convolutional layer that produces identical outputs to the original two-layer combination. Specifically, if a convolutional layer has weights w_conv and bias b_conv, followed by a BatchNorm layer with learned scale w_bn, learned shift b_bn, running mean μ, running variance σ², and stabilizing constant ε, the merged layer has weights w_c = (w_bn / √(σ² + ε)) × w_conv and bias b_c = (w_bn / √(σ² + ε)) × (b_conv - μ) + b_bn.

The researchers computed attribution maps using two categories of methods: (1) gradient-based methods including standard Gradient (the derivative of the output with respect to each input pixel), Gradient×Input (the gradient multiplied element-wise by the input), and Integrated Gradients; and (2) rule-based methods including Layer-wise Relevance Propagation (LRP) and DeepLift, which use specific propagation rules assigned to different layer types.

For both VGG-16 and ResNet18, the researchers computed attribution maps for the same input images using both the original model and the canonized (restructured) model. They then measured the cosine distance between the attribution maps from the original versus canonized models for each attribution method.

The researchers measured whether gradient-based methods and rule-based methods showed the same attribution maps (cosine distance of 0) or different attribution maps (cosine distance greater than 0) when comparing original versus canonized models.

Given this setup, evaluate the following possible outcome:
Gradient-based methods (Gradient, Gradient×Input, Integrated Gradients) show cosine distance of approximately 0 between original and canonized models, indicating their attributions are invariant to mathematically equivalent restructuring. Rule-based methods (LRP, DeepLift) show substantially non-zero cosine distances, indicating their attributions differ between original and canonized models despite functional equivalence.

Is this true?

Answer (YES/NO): NO